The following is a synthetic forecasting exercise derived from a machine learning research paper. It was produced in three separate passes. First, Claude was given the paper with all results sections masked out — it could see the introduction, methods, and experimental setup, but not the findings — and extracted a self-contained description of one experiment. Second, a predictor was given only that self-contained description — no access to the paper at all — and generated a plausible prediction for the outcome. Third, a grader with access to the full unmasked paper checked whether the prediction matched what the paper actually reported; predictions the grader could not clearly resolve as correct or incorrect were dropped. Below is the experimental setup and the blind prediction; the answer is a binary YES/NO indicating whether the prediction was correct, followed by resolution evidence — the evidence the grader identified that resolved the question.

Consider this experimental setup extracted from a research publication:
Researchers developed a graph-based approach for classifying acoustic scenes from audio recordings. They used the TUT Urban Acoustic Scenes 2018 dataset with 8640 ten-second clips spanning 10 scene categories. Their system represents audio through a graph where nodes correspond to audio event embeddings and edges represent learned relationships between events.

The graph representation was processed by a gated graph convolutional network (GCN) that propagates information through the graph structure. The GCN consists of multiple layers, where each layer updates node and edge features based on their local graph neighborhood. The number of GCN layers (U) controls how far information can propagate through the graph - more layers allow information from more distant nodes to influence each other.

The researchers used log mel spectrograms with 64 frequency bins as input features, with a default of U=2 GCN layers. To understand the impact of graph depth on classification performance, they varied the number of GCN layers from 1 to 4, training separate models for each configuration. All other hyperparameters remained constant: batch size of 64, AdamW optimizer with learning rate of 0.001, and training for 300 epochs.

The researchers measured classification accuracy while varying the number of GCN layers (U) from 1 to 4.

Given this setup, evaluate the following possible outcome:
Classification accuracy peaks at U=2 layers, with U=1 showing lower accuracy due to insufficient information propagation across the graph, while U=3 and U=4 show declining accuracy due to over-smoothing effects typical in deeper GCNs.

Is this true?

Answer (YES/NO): YES